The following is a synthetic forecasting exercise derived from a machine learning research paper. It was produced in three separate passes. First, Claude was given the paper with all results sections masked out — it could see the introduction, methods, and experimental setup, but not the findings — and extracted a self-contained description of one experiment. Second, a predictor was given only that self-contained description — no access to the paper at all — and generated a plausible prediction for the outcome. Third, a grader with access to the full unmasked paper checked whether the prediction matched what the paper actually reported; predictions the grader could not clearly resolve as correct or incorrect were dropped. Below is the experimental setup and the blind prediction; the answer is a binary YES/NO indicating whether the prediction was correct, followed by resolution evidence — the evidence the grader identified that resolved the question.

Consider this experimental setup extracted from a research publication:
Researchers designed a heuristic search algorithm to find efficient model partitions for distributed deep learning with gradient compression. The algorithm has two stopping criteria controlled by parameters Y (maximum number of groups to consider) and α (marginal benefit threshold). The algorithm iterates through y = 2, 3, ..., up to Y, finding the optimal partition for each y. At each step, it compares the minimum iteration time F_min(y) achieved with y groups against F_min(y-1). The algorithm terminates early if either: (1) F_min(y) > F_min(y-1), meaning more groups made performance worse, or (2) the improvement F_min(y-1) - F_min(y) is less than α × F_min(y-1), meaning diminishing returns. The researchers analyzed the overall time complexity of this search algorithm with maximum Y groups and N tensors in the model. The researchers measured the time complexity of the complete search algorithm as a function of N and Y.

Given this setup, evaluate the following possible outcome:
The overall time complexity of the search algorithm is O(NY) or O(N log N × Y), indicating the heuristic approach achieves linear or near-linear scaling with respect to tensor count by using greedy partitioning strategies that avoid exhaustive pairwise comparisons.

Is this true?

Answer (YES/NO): NO